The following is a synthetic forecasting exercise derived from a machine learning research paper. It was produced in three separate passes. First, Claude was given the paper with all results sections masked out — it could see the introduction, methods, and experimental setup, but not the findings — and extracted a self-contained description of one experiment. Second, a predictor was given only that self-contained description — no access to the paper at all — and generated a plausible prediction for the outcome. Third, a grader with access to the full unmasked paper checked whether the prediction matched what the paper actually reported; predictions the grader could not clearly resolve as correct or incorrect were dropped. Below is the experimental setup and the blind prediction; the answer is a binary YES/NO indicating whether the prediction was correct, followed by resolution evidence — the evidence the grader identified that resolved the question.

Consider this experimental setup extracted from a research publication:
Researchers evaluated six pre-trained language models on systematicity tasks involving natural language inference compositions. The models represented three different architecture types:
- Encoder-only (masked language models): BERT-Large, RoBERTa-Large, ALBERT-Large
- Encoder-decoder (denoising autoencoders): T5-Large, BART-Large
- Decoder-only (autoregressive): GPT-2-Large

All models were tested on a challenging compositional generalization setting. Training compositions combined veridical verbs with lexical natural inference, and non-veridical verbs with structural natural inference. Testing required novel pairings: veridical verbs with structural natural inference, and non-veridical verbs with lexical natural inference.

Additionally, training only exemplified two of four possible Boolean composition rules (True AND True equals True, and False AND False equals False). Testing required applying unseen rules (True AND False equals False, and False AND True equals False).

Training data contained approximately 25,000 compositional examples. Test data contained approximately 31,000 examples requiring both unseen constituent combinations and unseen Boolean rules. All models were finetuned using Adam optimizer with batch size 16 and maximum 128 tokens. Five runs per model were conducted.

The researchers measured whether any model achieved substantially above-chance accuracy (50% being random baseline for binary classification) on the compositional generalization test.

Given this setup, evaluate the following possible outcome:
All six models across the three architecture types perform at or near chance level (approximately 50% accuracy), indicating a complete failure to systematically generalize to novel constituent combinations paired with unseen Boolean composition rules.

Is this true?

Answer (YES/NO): YES